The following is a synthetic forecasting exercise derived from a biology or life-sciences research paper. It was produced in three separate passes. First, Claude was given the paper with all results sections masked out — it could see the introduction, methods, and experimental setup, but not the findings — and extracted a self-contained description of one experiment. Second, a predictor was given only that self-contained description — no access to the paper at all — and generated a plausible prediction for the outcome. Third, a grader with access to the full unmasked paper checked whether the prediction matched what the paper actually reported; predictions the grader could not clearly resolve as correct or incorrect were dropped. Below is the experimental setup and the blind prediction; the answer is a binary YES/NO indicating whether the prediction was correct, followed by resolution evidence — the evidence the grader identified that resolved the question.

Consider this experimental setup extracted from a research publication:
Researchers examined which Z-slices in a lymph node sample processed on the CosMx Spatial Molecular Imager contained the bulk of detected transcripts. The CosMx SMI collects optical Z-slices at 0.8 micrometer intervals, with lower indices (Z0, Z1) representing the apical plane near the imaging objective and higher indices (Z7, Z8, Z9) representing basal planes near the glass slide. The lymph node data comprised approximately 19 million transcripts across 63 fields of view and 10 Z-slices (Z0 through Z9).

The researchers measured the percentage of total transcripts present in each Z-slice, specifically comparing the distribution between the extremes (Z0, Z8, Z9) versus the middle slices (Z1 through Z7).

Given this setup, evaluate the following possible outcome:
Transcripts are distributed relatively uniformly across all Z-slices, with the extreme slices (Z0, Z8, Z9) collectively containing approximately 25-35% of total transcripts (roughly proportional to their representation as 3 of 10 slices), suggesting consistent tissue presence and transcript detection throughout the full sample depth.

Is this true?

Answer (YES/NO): NO